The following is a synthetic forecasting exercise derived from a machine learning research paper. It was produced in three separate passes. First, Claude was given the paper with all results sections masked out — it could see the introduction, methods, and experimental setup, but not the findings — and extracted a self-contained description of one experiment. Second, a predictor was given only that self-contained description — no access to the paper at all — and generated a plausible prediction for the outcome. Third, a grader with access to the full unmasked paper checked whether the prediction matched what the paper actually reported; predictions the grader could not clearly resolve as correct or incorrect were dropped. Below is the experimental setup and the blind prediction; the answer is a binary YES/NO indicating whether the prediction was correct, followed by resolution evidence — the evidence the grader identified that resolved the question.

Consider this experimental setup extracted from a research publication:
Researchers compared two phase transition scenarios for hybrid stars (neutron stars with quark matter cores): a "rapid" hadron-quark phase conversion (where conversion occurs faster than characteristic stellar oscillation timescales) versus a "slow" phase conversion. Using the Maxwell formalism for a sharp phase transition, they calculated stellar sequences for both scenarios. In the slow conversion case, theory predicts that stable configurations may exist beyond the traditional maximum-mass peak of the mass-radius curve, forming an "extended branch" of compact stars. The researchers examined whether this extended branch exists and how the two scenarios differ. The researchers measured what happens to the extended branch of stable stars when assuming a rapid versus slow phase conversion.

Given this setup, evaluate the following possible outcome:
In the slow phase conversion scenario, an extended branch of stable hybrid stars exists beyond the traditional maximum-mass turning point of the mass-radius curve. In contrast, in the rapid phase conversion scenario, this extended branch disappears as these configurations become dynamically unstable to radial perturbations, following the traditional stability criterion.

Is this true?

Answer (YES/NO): YES